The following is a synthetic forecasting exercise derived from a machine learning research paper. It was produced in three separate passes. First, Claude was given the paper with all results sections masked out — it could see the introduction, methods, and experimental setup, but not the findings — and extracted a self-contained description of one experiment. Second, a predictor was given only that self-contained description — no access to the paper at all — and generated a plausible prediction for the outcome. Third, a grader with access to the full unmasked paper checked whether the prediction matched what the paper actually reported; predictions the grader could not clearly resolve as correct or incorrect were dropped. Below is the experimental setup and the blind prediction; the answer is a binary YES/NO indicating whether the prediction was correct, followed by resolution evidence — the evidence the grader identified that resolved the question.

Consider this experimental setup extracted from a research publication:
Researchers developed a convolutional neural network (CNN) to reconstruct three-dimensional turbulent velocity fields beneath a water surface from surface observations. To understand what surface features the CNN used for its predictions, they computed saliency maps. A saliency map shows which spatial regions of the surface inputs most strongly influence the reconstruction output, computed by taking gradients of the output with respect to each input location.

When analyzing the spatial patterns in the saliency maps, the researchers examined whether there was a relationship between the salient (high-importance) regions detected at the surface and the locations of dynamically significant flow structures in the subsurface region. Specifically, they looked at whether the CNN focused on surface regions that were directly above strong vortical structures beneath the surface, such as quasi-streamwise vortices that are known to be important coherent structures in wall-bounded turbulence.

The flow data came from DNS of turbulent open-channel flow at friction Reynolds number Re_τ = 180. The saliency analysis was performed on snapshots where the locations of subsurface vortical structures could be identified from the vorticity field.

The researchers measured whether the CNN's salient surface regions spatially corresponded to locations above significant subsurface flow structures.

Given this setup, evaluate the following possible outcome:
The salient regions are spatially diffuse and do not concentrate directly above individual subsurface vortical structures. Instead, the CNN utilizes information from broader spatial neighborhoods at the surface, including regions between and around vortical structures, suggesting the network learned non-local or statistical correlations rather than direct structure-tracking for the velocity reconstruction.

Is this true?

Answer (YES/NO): NO